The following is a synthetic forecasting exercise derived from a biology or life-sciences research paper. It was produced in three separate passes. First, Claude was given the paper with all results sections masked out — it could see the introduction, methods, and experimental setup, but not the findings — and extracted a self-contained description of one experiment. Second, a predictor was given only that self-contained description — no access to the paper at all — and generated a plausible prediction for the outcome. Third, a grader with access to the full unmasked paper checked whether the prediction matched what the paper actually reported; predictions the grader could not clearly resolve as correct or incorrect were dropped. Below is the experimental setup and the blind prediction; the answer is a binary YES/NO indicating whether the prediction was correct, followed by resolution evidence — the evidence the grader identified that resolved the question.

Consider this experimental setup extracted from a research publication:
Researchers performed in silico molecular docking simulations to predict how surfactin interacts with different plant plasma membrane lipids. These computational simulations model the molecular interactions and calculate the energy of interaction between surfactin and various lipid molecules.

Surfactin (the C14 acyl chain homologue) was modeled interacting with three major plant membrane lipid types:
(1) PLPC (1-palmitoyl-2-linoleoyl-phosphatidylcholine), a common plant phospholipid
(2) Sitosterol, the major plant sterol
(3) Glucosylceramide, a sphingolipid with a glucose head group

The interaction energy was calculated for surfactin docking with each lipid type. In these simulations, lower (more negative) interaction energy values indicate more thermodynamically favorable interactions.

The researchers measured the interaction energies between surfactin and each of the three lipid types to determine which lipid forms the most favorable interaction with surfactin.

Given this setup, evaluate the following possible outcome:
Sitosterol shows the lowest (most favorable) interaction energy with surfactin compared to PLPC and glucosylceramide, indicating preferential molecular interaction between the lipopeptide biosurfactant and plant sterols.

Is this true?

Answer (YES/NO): NO